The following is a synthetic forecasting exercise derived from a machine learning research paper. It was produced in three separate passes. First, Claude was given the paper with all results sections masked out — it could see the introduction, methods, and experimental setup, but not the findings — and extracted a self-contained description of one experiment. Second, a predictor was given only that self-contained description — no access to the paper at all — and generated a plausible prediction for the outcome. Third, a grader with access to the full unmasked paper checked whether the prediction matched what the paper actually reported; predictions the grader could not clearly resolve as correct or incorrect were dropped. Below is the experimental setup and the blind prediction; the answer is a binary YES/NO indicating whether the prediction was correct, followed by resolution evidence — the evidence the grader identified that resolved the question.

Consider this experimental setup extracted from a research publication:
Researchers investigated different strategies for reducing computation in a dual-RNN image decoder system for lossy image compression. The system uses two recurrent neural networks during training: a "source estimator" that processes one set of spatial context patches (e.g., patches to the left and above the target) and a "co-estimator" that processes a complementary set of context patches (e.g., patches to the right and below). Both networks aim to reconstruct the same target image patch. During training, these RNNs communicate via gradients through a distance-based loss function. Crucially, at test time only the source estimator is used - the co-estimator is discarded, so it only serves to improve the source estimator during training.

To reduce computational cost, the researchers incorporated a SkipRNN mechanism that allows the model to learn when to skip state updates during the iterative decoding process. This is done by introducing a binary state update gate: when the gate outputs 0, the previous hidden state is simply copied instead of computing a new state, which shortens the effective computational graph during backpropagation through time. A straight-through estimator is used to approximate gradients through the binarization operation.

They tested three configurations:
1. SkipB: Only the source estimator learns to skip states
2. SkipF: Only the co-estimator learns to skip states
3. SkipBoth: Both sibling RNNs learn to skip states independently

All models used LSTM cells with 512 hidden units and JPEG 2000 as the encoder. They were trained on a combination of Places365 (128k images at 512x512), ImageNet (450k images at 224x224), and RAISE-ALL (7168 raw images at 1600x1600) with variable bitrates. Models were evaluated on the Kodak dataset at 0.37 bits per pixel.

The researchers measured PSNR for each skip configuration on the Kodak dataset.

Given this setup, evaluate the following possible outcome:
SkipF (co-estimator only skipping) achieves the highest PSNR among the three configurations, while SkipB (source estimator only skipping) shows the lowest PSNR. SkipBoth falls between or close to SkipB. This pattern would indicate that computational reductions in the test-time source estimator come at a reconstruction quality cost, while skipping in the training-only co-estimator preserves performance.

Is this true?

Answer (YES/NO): NO